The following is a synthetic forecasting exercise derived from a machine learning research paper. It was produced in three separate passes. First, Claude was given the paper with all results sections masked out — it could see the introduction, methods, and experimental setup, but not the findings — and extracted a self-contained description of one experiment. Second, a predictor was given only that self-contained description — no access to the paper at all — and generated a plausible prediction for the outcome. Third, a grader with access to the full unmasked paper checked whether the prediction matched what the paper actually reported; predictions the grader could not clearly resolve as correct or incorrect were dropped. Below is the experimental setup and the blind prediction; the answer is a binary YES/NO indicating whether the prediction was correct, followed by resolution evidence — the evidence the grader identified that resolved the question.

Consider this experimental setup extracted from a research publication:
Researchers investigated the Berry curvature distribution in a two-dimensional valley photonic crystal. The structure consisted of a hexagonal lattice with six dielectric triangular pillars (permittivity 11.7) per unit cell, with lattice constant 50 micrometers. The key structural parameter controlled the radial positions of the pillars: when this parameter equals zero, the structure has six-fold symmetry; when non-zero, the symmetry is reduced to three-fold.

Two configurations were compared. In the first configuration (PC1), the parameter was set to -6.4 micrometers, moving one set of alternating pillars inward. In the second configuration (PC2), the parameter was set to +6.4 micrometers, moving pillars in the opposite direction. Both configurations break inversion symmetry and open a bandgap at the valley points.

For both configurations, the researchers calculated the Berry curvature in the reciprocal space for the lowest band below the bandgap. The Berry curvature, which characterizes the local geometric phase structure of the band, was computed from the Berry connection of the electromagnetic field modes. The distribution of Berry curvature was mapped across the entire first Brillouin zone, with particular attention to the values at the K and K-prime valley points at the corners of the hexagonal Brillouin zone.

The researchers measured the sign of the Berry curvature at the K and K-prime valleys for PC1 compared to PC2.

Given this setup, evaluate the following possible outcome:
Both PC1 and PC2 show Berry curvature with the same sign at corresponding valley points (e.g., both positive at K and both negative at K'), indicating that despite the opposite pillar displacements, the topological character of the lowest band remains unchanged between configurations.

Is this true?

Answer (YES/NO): NO